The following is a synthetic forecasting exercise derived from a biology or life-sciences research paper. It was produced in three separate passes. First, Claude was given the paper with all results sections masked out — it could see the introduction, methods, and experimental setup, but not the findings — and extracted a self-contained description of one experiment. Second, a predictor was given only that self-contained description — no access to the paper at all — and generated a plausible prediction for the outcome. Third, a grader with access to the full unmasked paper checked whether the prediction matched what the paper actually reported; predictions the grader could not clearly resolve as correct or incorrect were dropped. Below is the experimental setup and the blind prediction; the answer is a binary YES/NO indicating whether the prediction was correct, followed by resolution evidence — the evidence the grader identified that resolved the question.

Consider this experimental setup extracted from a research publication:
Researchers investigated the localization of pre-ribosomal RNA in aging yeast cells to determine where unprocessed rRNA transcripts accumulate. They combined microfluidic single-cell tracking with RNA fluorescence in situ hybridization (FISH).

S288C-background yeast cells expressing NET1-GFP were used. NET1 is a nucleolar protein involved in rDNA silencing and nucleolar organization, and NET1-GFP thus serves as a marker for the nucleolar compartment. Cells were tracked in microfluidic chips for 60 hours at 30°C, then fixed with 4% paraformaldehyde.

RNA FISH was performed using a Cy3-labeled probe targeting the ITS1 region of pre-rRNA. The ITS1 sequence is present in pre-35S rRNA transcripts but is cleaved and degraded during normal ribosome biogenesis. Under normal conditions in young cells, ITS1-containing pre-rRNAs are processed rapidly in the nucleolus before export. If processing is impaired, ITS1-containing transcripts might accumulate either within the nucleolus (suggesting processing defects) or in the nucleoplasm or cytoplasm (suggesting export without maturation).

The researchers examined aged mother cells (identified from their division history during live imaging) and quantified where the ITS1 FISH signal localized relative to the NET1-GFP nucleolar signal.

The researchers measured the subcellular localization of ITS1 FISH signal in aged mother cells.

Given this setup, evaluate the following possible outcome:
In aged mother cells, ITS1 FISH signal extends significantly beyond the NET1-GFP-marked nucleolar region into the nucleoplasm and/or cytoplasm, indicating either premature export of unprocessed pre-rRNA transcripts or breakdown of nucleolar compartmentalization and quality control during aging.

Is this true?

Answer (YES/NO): NO